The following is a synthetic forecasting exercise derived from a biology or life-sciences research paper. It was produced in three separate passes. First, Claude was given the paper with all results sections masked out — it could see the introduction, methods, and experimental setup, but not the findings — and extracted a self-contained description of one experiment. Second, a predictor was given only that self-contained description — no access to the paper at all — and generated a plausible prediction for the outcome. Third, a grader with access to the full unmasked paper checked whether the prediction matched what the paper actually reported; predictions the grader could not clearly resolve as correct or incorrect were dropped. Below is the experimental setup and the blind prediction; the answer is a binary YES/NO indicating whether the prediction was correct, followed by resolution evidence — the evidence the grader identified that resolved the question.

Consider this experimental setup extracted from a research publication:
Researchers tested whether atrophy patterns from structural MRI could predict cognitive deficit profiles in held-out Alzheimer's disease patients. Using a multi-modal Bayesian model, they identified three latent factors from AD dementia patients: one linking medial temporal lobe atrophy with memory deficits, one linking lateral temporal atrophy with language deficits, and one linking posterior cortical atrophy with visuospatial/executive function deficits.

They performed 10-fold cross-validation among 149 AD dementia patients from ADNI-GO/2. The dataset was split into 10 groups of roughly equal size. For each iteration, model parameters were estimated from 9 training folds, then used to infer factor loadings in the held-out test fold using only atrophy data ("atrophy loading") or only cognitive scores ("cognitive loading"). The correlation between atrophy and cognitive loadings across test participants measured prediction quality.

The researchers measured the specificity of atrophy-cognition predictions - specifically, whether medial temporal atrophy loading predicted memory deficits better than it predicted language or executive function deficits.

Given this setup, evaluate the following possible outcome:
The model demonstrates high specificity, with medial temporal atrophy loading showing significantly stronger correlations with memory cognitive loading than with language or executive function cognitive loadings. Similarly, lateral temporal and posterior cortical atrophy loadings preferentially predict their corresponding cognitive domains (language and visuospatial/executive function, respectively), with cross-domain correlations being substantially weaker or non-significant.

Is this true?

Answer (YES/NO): YES